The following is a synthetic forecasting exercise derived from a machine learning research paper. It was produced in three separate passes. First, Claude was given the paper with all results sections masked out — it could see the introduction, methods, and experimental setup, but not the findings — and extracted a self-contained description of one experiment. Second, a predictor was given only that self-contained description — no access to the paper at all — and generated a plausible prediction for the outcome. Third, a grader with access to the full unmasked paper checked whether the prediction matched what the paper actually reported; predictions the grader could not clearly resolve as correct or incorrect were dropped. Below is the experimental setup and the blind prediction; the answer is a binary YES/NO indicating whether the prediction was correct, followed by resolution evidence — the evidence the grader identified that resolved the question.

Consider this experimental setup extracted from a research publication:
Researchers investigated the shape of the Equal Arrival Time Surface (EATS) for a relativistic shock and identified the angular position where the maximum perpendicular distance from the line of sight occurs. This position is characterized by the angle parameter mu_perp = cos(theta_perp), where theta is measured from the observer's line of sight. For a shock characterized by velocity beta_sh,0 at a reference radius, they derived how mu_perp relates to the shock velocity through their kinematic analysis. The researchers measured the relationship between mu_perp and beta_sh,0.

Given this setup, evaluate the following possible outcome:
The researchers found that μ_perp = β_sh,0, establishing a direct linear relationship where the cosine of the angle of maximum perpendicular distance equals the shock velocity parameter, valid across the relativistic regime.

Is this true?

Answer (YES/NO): YES